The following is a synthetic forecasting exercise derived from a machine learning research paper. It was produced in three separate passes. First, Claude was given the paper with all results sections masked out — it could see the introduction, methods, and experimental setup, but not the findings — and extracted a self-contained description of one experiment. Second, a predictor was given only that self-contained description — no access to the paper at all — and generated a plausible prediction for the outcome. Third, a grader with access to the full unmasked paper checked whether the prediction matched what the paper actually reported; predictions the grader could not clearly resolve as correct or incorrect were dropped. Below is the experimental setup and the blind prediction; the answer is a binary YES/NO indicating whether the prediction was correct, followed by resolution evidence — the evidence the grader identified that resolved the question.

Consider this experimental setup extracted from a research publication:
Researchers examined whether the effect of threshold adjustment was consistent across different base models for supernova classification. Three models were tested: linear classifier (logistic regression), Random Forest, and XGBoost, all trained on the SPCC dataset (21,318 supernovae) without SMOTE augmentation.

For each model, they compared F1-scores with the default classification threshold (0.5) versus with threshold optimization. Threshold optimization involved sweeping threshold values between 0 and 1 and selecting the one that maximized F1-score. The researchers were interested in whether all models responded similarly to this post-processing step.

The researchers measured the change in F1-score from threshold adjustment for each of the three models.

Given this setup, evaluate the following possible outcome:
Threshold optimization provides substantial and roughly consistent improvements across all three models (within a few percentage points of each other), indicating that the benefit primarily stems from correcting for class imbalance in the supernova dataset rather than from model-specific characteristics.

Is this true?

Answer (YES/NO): NO